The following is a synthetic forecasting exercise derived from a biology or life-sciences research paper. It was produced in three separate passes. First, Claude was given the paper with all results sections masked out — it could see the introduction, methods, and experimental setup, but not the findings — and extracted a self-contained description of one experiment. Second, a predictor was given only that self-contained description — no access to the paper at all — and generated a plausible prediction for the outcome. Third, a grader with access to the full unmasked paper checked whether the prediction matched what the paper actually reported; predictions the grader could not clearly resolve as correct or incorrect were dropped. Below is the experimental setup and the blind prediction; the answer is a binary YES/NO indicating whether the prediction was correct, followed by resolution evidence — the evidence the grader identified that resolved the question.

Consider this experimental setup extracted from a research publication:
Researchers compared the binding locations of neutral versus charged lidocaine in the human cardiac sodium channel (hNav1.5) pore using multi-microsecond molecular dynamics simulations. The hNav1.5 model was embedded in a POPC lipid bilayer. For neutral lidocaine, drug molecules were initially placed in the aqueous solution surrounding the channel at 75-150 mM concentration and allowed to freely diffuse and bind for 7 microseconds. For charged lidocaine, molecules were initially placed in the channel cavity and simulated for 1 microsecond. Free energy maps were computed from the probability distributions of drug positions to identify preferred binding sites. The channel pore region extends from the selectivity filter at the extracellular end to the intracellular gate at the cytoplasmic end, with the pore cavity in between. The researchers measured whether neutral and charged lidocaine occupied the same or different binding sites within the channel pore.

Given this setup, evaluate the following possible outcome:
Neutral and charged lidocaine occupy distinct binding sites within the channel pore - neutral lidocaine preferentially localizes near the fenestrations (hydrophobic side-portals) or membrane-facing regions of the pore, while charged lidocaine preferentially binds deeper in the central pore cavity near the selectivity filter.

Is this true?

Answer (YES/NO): NO